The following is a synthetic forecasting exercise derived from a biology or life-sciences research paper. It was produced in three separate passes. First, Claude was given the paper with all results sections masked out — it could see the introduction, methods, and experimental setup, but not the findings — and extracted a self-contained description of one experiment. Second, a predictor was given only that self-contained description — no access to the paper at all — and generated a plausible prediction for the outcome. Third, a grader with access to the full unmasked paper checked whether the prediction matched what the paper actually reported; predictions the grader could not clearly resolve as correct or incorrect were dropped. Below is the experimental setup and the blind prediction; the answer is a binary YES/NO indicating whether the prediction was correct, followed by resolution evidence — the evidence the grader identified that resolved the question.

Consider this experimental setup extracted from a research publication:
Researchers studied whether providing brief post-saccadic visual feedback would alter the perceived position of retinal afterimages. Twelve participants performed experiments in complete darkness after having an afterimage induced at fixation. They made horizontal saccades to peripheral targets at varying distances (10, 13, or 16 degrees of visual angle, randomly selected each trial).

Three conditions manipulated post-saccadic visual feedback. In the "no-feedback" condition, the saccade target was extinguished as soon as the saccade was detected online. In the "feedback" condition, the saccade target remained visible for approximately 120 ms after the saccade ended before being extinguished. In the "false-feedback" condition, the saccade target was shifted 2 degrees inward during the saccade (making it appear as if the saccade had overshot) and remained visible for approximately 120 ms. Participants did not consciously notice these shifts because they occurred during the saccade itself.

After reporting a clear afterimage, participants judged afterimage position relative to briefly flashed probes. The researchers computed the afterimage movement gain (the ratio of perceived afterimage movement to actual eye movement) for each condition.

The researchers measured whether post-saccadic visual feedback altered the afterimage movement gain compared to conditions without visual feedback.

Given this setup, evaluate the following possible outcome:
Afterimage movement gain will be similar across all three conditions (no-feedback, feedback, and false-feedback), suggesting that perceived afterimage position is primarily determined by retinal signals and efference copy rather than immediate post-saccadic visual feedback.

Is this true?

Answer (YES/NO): YES